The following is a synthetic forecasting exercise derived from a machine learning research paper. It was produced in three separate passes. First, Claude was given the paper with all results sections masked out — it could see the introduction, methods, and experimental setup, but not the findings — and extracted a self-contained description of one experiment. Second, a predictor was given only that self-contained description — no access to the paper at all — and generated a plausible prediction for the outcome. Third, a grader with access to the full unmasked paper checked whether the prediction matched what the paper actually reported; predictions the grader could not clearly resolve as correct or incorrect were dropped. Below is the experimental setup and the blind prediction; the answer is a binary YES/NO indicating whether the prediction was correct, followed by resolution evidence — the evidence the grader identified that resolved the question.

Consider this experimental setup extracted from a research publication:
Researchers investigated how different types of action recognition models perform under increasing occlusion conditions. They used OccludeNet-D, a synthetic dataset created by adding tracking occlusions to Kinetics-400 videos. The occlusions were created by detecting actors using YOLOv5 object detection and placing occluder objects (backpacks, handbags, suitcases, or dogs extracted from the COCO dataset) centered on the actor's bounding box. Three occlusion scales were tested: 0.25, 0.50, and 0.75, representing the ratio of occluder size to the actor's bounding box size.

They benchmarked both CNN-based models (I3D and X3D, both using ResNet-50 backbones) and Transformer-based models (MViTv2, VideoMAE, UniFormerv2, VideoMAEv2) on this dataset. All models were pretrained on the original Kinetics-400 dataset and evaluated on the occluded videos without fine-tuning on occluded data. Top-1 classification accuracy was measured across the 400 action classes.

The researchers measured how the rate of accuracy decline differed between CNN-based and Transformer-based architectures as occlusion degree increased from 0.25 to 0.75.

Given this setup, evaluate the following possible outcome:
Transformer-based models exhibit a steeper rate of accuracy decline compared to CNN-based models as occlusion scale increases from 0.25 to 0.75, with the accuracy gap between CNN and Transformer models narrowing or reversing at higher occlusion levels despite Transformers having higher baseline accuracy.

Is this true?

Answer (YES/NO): NO